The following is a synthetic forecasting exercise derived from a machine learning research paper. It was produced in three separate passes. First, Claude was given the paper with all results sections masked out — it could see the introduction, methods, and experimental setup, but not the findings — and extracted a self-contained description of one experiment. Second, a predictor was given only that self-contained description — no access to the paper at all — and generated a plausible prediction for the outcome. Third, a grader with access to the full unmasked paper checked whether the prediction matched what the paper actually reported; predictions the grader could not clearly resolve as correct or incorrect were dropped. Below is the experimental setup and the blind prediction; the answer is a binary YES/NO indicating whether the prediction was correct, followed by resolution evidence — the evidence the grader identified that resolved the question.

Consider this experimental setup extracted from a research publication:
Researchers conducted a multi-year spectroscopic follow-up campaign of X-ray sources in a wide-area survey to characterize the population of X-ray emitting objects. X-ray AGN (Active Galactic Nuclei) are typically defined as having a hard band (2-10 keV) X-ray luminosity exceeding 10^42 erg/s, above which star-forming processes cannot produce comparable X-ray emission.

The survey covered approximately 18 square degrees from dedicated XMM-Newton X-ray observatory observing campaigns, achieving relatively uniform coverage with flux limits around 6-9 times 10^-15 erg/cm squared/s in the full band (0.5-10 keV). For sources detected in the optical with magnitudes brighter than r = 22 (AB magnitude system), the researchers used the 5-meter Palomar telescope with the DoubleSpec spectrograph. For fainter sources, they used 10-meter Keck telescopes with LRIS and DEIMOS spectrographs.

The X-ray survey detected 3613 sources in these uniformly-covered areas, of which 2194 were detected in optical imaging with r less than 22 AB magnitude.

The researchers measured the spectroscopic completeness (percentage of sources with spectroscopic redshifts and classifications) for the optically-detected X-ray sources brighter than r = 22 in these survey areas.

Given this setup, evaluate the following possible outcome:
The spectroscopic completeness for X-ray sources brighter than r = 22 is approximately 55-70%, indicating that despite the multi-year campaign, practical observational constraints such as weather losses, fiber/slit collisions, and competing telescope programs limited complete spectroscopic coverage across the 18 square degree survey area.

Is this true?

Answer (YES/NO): NO